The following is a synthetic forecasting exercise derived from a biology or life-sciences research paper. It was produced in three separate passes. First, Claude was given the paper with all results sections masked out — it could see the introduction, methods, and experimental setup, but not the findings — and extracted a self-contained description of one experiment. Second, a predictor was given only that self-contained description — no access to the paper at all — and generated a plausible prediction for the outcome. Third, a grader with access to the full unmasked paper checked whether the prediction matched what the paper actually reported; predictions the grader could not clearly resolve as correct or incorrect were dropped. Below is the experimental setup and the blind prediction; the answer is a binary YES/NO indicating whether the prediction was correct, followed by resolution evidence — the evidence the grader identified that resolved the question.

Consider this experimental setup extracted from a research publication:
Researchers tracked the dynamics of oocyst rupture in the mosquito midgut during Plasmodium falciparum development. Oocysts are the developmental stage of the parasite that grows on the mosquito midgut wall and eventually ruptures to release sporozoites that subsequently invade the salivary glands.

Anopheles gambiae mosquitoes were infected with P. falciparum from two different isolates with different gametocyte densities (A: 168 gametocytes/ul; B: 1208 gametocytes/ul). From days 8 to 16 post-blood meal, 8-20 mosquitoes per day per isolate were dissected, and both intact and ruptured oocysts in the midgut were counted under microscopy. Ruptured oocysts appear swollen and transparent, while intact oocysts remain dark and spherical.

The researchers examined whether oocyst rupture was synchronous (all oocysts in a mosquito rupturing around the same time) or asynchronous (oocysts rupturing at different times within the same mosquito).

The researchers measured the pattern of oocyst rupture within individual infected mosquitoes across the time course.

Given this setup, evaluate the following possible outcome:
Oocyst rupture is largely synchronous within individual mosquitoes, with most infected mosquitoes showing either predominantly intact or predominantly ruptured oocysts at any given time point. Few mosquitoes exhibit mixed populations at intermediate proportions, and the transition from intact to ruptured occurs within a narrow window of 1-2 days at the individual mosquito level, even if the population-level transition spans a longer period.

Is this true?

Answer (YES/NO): NO